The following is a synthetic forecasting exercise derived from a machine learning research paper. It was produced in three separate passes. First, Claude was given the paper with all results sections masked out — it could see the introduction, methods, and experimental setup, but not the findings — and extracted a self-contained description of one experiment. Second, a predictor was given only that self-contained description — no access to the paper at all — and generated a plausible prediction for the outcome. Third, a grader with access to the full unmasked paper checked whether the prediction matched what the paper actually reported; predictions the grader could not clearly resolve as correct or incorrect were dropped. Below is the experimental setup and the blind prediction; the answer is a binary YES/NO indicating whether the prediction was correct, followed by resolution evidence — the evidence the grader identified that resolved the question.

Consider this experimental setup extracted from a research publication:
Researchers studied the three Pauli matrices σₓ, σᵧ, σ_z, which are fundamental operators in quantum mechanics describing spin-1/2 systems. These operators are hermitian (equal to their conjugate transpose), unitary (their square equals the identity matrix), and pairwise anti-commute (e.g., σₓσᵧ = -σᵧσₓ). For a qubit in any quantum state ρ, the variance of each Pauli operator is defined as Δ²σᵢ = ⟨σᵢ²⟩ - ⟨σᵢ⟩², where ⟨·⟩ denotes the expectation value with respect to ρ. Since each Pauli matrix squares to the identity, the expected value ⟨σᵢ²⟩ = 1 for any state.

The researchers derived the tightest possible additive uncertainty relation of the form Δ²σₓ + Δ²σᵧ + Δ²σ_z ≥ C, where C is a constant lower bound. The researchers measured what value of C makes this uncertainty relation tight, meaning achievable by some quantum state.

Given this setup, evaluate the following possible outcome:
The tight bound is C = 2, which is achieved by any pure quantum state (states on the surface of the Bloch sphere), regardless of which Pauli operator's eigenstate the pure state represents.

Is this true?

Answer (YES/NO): YES